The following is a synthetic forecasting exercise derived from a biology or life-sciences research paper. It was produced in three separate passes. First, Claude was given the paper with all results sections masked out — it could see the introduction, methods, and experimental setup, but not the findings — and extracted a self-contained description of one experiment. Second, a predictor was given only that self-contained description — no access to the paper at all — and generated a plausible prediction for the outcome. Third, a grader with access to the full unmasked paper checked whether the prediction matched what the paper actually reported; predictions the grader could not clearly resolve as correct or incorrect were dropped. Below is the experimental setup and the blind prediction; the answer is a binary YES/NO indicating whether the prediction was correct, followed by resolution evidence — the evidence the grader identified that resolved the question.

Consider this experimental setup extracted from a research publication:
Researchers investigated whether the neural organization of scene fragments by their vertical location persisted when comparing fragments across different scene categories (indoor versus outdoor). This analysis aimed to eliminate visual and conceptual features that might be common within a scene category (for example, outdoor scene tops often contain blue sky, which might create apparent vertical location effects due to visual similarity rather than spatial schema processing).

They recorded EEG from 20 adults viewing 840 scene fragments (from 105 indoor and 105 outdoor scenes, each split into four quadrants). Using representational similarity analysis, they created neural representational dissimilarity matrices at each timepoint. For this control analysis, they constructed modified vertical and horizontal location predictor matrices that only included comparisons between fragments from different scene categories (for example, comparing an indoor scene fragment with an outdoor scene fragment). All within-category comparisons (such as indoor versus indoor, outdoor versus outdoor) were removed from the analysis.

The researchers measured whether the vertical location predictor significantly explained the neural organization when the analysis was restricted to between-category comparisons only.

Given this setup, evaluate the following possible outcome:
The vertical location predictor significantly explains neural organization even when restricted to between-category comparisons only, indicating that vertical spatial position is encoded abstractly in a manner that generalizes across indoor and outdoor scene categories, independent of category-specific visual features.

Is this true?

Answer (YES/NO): YES